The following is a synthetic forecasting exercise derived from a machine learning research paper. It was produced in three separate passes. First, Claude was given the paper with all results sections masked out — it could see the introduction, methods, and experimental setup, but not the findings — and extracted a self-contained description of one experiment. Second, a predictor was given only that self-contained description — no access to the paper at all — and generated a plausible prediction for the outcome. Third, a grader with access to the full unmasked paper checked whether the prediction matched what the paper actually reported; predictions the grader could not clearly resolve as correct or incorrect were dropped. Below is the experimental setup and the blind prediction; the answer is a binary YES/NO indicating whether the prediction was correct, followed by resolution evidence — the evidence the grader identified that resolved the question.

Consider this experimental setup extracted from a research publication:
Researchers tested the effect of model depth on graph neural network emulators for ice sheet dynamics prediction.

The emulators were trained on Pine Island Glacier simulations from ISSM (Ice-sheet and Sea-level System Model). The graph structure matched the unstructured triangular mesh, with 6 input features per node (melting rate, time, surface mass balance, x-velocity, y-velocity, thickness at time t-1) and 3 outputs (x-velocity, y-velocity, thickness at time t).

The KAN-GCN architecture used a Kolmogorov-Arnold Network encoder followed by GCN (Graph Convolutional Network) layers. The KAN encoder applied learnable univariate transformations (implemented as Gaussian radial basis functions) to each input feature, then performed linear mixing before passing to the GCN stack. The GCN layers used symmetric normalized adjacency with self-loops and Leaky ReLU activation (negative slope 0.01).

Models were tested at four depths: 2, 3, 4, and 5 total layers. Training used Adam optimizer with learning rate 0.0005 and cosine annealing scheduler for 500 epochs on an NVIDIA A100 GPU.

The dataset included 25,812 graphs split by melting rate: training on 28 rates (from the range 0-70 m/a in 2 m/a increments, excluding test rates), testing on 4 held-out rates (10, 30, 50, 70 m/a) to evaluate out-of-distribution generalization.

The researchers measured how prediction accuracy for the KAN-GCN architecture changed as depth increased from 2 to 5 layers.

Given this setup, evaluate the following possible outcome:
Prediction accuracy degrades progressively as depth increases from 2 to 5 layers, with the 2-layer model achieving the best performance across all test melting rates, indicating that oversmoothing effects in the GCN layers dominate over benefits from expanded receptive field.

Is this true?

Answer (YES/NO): NO